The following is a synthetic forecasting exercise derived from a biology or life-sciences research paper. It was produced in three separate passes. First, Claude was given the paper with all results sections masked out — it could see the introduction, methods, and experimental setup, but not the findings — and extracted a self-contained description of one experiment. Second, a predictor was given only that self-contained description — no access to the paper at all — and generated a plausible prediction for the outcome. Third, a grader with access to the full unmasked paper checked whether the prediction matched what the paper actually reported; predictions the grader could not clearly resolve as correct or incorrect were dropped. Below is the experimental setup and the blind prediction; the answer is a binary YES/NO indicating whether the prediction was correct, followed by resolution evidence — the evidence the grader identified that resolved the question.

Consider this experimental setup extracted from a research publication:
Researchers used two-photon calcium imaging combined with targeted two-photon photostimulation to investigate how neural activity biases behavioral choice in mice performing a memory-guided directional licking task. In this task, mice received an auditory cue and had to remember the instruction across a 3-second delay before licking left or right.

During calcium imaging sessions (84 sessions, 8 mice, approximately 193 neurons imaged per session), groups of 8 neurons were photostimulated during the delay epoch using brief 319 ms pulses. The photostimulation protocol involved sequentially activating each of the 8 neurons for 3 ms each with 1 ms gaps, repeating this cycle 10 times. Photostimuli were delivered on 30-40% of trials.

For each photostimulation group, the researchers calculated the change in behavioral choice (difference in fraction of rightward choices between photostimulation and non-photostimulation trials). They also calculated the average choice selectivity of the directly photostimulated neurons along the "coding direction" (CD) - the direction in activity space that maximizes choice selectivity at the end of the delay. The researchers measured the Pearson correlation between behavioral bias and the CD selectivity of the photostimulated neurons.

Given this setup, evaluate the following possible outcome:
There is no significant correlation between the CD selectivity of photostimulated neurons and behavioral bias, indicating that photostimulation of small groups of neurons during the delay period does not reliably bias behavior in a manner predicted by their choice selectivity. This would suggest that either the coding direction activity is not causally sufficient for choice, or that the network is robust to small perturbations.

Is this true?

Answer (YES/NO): YES